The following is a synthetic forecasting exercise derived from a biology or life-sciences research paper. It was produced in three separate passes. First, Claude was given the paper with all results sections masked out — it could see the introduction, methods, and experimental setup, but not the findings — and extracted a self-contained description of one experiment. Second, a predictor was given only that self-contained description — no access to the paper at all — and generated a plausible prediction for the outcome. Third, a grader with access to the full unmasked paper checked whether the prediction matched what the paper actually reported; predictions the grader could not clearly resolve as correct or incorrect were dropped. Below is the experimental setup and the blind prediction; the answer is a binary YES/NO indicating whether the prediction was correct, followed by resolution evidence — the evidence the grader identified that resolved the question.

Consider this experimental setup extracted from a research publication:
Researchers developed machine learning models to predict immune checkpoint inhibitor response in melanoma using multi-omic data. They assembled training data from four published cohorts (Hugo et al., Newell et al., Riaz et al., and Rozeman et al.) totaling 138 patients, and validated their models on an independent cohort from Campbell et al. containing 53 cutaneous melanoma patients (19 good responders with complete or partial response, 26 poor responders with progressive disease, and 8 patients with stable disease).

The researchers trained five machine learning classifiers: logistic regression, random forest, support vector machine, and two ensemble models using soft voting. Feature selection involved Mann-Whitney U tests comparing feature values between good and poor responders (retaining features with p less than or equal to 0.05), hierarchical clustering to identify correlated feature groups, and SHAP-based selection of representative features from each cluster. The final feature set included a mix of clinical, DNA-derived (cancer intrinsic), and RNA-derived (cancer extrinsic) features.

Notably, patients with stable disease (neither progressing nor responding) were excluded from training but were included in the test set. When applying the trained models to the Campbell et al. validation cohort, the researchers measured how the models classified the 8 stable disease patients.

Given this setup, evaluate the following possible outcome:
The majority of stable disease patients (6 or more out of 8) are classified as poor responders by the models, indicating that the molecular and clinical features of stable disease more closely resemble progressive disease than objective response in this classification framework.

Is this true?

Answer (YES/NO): NO